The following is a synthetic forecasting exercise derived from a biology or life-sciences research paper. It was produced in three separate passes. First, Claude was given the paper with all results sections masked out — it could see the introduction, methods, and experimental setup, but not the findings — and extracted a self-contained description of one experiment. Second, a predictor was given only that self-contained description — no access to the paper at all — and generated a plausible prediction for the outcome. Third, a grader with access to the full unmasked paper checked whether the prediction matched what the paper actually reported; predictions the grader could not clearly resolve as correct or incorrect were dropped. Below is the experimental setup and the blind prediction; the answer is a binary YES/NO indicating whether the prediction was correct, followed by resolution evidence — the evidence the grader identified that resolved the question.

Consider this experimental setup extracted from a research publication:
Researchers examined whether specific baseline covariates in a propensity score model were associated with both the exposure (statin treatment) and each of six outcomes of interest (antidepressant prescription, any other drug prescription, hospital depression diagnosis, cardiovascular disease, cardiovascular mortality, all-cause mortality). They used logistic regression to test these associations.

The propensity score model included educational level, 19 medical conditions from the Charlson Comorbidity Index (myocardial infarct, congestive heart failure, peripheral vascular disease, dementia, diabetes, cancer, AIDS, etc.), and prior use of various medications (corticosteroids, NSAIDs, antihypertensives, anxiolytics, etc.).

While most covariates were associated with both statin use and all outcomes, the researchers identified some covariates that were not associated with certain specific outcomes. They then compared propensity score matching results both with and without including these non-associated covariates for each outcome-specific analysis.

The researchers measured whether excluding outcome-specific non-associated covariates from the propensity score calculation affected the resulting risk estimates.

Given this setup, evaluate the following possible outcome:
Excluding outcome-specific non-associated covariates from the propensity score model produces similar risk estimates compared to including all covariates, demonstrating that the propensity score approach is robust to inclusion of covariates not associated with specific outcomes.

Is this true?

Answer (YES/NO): YES